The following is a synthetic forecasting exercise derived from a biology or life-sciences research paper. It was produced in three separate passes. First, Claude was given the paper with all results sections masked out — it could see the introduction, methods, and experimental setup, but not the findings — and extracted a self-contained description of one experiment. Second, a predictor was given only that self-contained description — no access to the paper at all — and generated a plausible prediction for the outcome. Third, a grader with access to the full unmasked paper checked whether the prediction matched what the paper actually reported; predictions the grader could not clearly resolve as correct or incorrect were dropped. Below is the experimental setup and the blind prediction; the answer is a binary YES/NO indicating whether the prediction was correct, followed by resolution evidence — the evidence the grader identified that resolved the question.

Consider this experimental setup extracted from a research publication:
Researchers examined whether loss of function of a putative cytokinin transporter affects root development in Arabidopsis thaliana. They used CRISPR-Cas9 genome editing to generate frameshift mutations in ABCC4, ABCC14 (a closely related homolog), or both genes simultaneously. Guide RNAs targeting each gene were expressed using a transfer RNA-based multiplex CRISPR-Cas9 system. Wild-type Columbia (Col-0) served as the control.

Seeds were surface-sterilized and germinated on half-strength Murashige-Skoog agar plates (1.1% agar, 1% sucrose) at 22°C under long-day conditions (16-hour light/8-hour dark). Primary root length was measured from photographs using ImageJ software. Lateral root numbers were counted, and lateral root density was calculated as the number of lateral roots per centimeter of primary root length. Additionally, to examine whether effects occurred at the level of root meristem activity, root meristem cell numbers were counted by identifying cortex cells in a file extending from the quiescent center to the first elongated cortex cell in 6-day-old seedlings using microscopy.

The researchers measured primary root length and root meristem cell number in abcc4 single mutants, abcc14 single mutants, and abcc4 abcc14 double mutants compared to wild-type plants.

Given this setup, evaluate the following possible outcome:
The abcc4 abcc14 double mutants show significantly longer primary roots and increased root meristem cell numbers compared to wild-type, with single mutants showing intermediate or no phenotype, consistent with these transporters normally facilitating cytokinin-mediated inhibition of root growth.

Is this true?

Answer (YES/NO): NO